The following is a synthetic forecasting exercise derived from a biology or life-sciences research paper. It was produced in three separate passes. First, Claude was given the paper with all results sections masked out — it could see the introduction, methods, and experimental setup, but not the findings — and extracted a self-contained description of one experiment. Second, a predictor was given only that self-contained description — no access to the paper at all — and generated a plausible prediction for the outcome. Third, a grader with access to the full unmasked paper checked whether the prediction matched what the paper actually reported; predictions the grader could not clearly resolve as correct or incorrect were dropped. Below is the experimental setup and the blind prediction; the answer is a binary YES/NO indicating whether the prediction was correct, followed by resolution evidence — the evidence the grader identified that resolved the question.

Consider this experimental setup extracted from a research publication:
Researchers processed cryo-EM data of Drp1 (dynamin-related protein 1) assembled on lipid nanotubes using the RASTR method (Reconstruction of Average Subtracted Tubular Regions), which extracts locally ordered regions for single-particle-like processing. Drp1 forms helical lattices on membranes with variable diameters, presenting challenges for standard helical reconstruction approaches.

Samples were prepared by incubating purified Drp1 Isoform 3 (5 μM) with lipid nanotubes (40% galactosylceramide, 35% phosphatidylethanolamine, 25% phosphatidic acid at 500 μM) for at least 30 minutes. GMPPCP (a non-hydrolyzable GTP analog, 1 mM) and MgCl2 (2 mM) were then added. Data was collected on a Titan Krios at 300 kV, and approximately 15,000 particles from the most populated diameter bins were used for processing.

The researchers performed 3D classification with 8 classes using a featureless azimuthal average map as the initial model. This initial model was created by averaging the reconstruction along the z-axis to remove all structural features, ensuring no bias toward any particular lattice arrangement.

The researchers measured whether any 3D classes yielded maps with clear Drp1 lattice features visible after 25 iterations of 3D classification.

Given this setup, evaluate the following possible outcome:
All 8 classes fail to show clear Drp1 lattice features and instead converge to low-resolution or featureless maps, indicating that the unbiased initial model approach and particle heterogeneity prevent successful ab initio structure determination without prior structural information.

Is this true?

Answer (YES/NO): NO